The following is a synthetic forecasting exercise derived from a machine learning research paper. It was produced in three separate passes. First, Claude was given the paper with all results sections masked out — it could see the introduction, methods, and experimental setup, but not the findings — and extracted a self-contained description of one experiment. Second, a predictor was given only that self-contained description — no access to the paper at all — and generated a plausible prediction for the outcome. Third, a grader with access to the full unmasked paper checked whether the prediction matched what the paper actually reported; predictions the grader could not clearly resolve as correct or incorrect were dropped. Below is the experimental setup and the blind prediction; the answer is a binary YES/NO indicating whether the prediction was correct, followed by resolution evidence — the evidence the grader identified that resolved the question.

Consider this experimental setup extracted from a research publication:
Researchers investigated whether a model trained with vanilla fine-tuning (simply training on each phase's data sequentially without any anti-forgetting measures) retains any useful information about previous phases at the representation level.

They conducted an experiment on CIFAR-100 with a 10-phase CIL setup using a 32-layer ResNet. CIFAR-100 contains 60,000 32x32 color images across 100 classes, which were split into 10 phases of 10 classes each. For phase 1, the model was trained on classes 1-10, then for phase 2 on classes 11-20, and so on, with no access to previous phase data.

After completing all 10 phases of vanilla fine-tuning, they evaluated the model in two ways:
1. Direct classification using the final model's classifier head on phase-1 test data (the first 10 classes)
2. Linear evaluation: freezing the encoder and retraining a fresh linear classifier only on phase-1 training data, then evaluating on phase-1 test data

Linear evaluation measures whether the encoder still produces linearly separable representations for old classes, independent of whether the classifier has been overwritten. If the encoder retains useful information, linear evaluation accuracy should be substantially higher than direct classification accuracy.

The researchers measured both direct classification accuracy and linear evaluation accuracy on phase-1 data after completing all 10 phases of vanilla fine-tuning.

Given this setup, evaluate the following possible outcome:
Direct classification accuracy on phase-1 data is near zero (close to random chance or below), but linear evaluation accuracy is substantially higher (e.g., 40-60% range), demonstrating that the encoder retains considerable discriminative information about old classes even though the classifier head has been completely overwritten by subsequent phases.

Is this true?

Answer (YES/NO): NO